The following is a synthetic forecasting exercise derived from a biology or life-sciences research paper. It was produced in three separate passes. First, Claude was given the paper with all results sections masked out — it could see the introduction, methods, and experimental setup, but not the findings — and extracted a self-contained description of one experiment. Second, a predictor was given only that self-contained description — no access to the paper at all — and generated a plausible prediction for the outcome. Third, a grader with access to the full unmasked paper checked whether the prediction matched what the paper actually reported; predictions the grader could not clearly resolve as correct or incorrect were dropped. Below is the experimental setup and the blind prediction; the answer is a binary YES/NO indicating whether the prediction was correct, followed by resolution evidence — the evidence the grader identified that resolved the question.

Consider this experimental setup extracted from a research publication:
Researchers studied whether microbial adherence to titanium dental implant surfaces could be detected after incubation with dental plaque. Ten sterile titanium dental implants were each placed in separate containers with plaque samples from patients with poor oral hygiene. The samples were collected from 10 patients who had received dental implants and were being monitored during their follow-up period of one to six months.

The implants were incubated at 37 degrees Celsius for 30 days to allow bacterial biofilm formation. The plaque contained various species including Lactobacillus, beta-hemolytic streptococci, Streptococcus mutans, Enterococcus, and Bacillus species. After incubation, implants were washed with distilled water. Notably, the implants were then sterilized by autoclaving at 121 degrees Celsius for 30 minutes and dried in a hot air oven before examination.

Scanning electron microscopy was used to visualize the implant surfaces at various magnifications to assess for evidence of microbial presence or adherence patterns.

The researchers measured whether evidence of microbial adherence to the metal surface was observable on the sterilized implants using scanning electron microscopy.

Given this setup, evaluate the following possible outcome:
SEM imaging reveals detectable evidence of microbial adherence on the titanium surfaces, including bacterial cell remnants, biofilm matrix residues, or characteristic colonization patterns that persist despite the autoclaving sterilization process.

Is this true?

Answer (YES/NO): YES